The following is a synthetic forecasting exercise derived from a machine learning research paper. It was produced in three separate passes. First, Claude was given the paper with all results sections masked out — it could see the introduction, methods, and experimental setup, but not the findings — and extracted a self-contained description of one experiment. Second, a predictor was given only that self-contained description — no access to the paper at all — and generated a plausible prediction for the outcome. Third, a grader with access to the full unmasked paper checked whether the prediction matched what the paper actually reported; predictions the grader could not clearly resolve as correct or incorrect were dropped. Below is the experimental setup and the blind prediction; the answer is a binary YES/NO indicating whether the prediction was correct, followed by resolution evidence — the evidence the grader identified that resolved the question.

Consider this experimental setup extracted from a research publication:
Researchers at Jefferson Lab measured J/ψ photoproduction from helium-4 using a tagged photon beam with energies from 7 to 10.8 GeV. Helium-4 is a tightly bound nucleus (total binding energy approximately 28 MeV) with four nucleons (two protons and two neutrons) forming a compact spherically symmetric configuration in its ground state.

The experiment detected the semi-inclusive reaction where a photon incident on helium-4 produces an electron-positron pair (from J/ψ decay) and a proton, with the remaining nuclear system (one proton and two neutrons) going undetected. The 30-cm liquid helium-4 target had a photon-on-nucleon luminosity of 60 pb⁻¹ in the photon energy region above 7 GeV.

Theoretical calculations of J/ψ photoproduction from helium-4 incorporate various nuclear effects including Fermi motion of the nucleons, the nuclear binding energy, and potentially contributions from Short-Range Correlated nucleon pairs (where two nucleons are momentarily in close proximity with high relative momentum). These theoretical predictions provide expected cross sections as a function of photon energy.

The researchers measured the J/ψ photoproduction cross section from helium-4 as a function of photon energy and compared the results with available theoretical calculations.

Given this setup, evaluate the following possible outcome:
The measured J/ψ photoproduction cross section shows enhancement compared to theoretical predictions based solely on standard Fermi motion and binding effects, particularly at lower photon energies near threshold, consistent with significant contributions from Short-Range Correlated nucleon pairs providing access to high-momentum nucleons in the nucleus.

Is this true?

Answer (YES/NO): NO